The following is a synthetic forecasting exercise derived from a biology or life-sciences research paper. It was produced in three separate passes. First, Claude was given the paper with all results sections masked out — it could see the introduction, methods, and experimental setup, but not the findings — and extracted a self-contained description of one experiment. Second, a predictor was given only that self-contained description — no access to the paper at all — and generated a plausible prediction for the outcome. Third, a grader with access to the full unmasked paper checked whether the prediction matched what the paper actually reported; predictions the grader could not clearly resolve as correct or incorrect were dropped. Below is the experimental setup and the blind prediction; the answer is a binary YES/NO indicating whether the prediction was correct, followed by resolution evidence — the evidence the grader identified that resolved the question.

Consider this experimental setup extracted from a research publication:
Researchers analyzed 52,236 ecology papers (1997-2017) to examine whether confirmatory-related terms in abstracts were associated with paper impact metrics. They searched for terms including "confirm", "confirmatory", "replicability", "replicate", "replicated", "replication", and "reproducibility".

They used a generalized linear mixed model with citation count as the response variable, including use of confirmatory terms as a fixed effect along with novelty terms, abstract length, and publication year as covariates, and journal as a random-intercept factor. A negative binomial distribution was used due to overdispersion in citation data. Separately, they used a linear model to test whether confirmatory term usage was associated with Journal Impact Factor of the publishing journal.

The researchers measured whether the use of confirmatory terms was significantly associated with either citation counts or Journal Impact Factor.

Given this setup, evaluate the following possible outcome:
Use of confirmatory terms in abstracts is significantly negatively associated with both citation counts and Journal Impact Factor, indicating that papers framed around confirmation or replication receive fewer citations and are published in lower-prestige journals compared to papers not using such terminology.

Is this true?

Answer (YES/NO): NO